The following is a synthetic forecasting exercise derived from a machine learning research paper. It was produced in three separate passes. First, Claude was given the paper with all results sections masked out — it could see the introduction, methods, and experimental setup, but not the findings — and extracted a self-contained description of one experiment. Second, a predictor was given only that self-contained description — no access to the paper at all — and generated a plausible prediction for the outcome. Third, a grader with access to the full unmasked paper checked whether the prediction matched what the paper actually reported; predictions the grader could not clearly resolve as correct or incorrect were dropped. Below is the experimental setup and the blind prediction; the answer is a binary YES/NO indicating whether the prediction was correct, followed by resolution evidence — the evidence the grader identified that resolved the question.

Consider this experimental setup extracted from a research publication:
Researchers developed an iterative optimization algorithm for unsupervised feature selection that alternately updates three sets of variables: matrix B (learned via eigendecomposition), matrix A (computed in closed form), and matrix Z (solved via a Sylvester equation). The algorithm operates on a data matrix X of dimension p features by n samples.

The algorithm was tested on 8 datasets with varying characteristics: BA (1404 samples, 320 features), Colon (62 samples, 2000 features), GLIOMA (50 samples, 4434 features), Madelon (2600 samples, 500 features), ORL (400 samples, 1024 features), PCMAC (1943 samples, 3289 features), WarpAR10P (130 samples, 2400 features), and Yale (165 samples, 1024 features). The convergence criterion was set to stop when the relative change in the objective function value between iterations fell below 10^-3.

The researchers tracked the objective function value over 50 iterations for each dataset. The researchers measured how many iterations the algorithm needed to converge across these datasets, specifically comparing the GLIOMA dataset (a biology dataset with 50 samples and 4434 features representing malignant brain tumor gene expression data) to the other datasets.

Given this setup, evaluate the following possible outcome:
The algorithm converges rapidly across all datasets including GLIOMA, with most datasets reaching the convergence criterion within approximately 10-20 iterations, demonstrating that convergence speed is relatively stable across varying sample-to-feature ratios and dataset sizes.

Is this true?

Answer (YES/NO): NO